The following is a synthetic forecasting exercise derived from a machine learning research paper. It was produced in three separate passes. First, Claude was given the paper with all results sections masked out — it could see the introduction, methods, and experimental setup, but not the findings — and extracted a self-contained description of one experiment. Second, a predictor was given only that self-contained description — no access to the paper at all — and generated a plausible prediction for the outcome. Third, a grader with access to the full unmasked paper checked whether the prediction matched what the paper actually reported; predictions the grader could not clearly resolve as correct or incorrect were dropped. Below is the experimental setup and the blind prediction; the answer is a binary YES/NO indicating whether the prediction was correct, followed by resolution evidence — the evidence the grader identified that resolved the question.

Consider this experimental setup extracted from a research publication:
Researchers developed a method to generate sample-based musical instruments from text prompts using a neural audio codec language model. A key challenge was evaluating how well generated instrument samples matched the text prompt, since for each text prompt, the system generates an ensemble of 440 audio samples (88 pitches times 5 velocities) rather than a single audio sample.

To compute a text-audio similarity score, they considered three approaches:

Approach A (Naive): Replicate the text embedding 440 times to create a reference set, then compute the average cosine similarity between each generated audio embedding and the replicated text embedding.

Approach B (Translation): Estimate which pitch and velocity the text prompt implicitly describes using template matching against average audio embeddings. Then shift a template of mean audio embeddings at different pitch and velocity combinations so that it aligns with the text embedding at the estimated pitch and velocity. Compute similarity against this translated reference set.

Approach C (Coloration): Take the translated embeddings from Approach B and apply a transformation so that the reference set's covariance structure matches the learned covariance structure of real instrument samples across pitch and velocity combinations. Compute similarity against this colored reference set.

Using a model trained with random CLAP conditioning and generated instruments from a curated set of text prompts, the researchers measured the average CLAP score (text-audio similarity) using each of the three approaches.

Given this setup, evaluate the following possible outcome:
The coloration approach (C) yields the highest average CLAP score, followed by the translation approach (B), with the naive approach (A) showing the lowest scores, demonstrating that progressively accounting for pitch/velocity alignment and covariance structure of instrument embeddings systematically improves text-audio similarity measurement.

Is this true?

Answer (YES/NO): YES